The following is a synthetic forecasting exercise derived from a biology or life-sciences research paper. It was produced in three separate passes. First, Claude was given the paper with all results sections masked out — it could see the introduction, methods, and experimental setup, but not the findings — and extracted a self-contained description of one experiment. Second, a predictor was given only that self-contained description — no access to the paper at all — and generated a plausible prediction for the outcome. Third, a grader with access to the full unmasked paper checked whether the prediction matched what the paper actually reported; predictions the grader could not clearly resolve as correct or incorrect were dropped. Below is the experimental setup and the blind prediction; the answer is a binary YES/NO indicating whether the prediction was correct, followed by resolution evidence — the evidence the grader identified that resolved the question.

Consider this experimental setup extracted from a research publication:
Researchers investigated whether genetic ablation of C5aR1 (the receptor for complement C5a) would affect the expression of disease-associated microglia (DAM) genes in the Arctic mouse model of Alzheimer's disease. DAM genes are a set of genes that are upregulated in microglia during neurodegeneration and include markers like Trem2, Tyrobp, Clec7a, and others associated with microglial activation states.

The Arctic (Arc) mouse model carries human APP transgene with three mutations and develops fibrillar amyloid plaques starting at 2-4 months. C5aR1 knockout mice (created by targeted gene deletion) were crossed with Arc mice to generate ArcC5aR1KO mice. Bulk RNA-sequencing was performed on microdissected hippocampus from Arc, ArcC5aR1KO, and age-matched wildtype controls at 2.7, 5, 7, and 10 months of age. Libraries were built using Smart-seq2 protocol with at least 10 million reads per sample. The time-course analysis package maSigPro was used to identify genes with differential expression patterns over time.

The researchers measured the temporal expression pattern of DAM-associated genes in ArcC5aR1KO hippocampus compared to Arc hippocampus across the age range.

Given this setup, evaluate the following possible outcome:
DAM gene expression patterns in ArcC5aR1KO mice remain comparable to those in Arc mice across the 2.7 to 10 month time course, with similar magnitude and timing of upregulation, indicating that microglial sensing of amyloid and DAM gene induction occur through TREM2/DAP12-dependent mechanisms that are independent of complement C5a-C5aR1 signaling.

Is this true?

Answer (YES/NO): NO